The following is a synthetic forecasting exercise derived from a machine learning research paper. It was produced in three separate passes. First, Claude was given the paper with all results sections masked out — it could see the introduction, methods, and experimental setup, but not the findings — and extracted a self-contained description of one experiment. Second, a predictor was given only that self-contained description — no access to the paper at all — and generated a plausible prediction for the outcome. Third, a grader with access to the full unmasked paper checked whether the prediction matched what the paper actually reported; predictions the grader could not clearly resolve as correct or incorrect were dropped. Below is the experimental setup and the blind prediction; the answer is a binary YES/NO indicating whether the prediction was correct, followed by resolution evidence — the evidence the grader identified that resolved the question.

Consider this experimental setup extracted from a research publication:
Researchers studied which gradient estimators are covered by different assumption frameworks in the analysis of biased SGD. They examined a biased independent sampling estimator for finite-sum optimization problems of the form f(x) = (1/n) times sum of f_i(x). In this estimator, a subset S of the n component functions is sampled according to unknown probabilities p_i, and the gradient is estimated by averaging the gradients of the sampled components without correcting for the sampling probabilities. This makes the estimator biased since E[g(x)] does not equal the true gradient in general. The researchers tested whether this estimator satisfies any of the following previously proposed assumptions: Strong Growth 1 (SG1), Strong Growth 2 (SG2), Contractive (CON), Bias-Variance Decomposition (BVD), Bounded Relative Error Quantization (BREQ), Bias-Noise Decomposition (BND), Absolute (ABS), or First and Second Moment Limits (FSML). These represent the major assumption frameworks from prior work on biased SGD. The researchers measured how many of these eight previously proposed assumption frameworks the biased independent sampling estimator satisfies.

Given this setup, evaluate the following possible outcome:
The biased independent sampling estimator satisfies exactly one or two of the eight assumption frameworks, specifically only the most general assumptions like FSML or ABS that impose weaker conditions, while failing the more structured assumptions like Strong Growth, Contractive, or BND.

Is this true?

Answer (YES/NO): NO